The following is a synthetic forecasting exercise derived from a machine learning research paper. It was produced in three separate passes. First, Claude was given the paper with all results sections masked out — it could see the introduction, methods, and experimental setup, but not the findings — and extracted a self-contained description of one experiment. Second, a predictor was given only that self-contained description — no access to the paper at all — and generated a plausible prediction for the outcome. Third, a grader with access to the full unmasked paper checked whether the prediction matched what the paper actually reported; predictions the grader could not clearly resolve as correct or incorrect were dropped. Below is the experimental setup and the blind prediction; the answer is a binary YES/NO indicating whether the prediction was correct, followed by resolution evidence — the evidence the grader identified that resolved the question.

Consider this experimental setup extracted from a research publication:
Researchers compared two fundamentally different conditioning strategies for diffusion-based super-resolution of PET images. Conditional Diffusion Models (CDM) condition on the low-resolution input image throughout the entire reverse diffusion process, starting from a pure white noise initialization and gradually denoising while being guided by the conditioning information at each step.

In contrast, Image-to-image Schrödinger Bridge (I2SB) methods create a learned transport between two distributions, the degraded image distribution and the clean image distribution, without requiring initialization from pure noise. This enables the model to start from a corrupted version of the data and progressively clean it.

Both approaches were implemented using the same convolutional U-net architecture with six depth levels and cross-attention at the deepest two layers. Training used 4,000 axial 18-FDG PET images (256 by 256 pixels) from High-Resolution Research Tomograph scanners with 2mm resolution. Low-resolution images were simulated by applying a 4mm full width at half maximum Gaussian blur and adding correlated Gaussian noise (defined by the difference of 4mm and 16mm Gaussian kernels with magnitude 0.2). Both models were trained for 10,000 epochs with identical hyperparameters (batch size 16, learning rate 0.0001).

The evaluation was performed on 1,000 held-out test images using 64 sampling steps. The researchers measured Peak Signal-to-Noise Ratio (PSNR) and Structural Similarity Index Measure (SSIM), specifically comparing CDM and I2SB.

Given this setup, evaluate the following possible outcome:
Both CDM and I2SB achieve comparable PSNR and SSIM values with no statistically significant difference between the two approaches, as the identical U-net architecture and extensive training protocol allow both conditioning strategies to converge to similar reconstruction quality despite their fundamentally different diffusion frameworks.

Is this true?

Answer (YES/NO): NO